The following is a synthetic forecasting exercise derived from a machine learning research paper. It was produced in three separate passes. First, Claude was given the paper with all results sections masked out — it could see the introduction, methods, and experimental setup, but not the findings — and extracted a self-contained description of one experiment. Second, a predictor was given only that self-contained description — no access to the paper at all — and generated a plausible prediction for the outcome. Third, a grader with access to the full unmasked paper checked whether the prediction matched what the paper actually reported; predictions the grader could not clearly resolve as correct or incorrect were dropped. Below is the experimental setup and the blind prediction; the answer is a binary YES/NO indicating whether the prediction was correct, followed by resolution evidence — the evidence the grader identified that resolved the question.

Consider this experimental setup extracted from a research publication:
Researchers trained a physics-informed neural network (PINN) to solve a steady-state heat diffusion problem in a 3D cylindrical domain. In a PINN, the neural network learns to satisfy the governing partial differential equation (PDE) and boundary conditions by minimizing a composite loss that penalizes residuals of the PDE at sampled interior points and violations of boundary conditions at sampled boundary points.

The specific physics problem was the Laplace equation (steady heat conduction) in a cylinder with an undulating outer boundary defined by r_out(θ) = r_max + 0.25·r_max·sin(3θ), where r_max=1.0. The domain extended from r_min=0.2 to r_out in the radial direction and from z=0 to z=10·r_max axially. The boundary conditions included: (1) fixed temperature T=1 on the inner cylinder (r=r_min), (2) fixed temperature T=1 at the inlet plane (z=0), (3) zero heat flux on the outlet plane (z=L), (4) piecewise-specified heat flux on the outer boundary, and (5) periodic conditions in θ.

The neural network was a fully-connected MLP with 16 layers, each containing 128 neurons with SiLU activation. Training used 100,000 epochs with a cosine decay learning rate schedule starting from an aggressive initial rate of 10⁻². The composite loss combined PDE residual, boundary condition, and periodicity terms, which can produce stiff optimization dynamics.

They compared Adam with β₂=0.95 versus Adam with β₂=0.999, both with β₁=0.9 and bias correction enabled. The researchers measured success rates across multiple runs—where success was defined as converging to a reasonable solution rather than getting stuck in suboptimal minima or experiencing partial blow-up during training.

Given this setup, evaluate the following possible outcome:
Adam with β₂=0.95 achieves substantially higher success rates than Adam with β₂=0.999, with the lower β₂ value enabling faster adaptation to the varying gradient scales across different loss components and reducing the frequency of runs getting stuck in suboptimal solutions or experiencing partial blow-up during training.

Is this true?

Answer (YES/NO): NO